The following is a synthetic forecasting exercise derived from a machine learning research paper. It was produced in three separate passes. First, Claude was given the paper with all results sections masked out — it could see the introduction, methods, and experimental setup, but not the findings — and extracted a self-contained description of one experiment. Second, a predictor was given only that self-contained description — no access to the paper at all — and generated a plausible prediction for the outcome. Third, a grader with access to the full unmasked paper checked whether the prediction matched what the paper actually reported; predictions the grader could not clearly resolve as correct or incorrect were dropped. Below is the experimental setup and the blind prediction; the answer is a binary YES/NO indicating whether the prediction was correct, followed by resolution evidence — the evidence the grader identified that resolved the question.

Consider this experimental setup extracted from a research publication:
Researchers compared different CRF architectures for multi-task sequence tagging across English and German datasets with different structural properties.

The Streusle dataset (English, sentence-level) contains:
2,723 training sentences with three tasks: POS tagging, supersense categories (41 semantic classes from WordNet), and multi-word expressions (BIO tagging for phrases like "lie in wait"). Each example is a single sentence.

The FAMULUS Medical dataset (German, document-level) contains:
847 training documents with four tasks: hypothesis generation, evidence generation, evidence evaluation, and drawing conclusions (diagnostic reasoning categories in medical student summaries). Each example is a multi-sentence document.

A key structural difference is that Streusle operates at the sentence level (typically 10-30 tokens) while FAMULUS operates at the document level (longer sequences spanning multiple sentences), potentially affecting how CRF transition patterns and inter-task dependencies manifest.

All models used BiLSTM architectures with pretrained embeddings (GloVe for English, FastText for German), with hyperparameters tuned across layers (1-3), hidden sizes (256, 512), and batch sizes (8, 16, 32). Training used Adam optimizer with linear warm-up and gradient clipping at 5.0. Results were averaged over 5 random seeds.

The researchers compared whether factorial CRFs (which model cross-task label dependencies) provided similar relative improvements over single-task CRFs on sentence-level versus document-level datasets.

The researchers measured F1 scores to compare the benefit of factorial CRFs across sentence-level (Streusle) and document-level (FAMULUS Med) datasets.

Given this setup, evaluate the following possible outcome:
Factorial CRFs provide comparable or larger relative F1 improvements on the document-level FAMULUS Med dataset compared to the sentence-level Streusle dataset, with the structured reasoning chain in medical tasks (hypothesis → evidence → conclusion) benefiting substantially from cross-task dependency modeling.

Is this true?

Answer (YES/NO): NO